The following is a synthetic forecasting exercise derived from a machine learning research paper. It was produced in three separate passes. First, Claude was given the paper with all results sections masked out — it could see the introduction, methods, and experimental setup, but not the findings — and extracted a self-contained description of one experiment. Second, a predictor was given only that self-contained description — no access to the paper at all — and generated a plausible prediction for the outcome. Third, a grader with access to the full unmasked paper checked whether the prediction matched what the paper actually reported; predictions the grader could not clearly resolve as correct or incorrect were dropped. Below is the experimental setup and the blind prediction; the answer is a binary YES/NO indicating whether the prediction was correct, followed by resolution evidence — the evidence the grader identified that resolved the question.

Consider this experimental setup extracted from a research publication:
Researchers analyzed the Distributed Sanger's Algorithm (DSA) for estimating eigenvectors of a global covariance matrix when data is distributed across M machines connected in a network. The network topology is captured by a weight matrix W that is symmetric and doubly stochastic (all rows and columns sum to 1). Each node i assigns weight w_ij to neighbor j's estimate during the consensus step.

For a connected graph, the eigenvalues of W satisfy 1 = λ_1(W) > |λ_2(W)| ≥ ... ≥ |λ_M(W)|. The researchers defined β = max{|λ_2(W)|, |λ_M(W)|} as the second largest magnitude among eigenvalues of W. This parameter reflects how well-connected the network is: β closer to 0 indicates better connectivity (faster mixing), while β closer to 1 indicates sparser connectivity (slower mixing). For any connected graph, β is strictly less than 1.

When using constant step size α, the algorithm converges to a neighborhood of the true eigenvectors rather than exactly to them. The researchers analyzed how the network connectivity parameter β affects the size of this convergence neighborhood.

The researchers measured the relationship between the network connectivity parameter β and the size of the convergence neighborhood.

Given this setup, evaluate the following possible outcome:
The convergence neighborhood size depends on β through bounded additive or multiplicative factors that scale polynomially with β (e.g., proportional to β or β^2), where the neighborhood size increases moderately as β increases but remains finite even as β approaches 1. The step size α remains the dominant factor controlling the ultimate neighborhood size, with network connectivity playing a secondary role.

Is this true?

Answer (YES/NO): NO